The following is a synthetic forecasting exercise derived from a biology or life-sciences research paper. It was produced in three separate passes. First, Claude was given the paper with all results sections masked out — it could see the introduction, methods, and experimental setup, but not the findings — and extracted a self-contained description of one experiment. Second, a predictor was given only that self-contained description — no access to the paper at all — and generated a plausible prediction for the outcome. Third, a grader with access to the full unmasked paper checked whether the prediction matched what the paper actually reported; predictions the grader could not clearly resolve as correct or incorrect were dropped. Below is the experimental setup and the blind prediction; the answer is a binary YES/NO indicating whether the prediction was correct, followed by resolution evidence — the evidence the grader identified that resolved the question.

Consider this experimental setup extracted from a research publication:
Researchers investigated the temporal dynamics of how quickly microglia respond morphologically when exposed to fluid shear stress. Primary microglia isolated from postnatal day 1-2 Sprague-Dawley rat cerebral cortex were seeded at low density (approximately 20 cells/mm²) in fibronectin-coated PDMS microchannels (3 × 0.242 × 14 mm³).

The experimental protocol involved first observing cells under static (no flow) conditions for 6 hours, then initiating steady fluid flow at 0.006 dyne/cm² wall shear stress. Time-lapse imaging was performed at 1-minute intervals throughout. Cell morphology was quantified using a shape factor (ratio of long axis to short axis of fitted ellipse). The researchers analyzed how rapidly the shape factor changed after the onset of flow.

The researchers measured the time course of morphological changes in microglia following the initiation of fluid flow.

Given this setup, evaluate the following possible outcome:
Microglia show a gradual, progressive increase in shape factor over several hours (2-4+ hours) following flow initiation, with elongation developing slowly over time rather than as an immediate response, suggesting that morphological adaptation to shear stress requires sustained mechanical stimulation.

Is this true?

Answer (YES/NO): YES